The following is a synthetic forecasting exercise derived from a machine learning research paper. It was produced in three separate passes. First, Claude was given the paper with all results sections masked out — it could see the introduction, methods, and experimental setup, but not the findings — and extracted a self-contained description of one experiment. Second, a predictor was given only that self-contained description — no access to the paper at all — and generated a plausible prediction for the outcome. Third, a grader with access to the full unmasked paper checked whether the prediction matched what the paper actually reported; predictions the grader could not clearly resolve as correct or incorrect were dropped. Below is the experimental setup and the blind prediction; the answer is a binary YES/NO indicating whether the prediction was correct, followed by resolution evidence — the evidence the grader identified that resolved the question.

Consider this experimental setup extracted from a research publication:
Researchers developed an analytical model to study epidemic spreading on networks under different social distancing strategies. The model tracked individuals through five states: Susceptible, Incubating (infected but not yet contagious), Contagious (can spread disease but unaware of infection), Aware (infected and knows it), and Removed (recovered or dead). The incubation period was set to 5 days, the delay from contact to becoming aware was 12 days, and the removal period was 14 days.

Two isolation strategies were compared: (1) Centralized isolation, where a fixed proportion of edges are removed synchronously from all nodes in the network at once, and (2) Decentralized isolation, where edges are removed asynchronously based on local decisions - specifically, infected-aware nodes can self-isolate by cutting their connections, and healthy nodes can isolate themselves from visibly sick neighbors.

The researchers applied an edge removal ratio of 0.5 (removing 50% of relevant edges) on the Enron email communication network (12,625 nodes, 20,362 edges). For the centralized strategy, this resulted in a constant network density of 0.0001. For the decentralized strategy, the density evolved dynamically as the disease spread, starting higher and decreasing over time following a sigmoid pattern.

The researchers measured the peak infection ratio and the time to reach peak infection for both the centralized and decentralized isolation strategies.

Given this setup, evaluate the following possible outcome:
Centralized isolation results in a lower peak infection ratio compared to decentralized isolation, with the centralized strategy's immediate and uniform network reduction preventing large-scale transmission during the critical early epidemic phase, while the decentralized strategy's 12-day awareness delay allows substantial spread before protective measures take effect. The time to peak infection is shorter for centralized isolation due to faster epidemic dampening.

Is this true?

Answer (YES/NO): NO